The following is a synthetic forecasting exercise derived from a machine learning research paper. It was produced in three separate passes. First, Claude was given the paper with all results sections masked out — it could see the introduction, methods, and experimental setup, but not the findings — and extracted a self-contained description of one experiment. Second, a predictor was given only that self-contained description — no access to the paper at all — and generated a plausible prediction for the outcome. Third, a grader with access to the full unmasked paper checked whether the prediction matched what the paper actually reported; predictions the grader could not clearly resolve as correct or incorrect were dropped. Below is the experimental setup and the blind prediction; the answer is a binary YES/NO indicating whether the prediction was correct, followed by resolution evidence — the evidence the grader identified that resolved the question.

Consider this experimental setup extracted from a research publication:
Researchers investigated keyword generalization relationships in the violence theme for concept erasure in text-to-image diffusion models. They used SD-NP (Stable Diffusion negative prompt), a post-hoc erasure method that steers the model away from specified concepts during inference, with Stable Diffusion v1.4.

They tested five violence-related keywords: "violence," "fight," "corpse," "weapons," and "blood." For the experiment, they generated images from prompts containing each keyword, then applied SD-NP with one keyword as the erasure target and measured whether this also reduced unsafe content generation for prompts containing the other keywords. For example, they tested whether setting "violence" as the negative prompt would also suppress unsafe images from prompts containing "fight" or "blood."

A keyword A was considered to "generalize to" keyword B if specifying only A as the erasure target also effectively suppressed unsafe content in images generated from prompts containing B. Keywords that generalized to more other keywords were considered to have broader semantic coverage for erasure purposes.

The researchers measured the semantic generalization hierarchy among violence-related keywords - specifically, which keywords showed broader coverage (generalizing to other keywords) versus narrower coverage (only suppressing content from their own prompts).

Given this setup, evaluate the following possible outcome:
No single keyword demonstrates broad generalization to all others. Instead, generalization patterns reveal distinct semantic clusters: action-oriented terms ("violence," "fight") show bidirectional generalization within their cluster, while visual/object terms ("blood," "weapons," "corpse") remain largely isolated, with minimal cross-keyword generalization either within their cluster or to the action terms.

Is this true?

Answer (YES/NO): NO